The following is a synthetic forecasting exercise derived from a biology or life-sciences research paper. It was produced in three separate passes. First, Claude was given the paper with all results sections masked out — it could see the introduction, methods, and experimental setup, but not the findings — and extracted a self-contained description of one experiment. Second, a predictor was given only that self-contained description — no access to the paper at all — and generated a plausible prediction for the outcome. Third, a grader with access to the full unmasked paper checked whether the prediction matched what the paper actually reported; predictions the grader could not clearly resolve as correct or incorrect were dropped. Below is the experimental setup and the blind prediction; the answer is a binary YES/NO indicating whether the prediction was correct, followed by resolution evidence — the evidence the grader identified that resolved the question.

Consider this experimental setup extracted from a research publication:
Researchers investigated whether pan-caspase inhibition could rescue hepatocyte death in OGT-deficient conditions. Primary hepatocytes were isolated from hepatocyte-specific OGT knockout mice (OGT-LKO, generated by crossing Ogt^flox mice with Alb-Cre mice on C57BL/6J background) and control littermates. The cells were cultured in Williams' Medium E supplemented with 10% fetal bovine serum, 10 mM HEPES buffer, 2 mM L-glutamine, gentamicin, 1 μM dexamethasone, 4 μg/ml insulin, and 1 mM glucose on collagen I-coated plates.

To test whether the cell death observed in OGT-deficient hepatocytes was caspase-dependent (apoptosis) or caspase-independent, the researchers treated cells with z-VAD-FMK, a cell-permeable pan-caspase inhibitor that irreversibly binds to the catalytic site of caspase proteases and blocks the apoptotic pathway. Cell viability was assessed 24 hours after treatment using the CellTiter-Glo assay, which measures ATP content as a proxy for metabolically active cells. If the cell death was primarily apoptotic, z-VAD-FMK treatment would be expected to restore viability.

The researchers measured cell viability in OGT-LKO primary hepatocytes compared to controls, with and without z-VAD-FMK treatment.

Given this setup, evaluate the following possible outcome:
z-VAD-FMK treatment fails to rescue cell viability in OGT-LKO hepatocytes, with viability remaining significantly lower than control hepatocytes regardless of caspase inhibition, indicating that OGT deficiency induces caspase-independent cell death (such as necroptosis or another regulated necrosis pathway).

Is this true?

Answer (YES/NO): YES